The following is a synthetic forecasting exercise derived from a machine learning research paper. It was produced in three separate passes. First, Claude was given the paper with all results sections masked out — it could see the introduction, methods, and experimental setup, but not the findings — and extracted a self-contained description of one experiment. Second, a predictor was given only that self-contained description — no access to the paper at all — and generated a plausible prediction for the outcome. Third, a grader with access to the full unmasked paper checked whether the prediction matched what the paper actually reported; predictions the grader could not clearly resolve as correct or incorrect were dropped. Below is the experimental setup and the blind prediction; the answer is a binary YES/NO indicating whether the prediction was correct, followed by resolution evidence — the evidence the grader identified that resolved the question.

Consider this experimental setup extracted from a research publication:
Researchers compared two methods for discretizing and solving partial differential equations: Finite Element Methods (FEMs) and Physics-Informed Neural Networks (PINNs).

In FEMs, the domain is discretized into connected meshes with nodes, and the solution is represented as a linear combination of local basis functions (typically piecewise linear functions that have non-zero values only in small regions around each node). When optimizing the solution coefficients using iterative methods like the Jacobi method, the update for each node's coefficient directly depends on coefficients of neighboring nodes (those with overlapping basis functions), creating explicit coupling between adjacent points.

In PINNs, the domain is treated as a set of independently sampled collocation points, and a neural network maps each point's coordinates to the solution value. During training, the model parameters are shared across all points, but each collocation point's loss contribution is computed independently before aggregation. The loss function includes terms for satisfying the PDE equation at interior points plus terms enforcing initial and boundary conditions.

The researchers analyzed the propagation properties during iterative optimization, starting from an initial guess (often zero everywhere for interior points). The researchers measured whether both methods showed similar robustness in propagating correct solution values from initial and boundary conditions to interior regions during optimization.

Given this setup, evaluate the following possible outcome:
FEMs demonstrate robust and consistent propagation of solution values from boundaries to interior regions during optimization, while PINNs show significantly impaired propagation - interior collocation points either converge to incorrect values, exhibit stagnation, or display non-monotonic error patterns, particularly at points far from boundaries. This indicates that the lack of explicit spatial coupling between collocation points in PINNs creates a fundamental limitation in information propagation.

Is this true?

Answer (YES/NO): YES